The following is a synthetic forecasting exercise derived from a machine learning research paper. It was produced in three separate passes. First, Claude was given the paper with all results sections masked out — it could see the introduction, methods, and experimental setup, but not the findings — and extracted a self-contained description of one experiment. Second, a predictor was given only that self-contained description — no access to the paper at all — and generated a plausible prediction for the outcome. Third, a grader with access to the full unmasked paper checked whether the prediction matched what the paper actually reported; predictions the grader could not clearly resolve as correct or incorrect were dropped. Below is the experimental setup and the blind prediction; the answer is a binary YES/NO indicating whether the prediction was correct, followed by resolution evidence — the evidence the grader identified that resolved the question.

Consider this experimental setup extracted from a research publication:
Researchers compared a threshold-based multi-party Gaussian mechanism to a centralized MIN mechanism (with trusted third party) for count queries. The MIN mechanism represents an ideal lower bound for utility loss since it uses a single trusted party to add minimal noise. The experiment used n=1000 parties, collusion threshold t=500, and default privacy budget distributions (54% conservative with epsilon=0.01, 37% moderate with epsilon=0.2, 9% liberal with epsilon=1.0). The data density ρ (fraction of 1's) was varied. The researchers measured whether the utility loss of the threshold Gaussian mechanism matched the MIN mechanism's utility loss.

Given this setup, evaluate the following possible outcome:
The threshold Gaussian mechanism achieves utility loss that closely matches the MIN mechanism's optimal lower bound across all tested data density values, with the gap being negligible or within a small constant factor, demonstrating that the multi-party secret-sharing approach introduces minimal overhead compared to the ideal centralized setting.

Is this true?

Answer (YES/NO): YES